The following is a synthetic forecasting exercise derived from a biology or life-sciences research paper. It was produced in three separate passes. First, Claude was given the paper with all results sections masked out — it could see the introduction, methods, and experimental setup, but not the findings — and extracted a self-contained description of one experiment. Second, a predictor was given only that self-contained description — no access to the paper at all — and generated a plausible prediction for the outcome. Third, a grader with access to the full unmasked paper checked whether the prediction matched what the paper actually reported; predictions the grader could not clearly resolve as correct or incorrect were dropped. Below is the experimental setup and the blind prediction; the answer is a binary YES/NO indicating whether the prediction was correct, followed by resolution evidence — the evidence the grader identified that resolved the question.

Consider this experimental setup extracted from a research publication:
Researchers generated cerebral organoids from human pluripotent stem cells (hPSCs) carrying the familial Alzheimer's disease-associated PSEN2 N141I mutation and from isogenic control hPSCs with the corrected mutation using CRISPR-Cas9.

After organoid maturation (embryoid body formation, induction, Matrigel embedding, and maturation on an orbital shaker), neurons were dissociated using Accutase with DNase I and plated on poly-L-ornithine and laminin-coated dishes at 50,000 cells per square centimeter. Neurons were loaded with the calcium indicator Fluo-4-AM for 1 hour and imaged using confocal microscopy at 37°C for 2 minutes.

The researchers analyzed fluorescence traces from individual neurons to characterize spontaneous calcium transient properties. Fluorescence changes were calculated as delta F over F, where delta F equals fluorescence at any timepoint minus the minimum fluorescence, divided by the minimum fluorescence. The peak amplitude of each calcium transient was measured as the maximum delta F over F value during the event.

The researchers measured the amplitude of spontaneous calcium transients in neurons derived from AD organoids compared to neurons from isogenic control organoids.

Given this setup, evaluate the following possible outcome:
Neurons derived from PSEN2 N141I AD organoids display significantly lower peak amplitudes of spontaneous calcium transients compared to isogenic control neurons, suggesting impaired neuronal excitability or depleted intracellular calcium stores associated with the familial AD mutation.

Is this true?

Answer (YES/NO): NO